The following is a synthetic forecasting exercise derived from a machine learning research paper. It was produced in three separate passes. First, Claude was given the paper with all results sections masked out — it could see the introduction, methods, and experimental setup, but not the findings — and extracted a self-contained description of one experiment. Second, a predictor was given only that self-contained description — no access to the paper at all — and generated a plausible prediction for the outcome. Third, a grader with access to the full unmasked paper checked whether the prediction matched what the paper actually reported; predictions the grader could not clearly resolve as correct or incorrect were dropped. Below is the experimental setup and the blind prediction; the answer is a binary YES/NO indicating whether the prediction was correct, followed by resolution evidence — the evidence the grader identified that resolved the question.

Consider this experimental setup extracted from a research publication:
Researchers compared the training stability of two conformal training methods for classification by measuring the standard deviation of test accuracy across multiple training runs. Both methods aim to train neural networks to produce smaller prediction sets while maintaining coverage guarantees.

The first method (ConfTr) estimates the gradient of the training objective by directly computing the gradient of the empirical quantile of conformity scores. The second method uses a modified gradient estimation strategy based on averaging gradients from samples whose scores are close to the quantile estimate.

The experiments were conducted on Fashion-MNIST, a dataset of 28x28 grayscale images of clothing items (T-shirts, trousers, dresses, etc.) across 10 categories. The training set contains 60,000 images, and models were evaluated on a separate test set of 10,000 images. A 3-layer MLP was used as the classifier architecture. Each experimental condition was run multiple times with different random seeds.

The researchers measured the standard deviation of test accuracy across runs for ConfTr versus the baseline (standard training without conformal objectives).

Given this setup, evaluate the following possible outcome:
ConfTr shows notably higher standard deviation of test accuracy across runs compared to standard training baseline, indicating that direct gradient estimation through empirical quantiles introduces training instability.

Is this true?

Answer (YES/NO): YES